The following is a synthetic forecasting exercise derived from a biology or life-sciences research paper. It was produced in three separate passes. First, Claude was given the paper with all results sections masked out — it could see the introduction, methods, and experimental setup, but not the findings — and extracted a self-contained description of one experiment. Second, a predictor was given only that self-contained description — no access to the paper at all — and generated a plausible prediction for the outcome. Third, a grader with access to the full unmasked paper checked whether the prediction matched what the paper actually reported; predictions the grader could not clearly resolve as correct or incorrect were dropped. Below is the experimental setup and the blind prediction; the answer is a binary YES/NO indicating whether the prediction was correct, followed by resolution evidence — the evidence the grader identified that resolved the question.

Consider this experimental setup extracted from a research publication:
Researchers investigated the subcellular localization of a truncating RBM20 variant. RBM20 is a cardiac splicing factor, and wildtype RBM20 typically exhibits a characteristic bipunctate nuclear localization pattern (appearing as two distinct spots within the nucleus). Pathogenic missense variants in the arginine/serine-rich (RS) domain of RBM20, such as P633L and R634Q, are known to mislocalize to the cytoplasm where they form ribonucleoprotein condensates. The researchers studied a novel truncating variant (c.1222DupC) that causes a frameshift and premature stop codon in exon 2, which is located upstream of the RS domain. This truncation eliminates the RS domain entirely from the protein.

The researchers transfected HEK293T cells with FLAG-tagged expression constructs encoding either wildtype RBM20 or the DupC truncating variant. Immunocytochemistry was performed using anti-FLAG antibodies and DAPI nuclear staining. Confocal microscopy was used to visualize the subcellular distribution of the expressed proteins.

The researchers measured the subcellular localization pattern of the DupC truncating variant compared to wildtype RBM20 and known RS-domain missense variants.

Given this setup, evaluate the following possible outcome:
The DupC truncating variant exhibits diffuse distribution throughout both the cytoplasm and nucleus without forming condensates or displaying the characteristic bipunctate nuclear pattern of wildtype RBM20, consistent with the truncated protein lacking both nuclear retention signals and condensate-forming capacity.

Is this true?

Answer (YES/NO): NO